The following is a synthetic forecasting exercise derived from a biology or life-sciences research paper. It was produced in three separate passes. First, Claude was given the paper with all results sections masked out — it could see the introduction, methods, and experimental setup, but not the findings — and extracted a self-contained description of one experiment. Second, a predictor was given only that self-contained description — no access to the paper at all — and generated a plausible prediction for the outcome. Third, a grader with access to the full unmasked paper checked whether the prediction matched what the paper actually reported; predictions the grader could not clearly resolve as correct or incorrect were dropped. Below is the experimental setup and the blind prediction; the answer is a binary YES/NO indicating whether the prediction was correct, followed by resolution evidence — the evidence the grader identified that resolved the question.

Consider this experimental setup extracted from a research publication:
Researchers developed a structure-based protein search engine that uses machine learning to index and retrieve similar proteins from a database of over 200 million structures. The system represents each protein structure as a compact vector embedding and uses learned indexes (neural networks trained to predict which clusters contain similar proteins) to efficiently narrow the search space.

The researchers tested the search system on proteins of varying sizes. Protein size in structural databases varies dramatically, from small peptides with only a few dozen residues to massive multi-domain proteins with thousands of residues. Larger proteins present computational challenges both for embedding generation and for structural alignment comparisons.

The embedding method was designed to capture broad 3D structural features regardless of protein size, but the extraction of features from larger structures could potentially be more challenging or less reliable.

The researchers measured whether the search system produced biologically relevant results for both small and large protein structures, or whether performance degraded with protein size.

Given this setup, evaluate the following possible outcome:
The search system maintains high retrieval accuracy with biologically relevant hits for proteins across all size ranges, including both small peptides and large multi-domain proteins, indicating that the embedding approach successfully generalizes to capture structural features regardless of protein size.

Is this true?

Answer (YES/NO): YES